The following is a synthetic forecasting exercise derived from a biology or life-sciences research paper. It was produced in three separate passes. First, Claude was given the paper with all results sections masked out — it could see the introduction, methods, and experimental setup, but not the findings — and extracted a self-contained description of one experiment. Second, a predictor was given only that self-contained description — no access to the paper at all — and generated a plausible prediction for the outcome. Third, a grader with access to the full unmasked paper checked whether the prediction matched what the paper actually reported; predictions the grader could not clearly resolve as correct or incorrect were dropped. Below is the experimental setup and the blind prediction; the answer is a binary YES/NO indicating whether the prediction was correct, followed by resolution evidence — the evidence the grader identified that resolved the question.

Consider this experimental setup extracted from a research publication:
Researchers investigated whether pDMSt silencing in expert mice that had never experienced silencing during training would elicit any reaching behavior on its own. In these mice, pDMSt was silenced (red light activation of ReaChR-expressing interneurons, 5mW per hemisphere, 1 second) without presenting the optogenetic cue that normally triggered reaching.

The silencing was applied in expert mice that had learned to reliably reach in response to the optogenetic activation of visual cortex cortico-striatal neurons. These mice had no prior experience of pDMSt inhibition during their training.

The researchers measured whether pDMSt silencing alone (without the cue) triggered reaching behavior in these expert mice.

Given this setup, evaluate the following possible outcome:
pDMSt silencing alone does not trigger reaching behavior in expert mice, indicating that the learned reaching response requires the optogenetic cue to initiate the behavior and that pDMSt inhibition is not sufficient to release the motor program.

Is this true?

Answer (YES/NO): YES